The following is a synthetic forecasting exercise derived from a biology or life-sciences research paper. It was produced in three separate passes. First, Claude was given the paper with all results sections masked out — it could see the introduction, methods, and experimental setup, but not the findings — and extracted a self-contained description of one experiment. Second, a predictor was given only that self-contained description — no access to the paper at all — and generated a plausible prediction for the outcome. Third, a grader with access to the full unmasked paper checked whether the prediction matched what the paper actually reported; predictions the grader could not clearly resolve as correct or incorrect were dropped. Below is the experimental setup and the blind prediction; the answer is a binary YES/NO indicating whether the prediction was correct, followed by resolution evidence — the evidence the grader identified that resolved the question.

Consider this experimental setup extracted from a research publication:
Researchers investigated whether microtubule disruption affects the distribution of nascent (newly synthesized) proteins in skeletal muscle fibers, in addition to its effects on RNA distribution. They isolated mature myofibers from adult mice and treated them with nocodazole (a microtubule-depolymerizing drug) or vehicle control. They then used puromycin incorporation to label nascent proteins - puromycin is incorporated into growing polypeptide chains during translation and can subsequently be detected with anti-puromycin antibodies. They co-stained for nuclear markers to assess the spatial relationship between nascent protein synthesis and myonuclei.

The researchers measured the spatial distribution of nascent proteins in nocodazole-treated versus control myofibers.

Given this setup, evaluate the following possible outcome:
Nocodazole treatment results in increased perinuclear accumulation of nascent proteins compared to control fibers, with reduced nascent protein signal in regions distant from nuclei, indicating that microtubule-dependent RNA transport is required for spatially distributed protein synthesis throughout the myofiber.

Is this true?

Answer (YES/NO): YES